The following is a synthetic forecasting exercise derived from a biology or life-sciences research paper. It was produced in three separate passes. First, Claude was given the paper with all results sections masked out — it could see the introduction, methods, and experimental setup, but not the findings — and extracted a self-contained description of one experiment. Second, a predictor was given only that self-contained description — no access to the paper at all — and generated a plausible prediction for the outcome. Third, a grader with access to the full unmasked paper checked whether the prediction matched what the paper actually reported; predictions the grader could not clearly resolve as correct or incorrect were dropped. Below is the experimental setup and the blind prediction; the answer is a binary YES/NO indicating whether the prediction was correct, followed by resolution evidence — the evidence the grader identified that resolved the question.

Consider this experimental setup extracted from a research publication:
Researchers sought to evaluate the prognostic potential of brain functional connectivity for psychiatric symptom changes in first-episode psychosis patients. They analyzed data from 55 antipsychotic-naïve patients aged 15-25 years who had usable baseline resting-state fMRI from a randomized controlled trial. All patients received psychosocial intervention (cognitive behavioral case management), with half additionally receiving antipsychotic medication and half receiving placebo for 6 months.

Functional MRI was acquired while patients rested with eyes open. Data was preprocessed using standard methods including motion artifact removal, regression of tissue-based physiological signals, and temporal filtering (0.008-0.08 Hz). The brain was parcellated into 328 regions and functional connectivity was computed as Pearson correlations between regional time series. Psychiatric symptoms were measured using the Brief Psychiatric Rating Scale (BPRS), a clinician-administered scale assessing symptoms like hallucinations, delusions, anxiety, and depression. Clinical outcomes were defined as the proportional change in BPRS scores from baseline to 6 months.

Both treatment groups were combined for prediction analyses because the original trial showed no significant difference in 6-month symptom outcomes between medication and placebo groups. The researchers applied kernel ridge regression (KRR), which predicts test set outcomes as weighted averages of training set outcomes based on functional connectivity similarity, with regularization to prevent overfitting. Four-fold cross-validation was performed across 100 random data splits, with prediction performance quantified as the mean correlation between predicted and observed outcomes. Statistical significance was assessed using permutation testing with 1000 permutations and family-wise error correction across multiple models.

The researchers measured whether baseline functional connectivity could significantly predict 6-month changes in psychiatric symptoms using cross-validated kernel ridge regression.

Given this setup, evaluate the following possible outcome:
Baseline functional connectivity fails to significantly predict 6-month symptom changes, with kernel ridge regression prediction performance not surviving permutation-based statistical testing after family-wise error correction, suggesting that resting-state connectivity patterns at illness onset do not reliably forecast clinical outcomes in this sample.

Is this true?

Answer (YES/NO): YES